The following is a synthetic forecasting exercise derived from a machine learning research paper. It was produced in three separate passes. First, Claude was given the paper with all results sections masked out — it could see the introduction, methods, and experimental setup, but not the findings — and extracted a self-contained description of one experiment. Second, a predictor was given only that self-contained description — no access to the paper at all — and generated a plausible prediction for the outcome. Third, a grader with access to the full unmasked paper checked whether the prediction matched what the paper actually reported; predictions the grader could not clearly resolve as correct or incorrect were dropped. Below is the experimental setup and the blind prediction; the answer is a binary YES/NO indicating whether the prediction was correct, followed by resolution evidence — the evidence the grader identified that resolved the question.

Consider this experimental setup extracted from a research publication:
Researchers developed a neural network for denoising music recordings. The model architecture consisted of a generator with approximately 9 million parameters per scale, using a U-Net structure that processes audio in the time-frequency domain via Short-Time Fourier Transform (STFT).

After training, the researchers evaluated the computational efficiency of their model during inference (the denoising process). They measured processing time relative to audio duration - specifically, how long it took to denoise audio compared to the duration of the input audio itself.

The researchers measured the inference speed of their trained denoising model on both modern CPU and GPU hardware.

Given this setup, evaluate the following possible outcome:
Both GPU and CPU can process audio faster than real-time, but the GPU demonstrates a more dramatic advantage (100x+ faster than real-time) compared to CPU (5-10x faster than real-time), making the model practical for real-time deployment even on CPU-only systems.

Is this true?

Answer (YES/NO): NO